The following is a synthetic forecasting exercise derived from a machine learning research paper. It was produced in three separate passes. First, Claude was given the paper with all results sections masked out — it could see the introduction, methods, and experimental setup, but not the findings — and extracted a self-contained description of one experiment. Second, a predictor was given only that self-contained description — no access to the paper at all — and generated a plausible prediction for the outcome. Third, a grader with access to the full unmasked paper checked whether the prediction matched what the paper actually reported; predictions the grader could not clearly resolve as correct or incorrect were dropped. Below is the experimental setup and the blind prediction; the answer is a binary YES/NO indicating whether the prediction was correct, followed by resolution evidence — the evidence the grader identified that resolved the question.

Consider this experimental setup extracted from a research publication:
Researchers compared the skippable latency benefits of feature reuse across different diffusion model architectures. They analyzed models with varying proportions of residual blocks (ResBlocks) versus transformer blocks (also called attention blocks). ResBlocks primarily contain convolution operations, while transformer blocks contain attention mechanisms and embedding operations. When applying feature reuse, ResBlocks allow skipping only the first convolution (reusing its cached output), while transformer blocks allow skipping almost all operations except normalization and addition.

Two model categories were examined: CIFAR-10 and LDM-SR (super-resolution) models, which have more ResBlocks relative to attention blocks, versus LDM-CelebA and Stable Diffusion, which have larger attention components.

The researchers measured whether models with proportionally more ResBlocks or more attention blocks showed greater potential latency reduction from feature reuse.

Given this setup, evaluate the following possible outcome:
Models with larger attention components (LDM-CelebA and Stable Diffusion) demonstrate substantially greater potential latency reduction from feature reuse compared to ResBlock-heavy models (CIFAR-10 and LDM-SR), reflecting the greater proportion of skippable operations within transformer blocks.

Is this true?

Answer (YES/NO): YES